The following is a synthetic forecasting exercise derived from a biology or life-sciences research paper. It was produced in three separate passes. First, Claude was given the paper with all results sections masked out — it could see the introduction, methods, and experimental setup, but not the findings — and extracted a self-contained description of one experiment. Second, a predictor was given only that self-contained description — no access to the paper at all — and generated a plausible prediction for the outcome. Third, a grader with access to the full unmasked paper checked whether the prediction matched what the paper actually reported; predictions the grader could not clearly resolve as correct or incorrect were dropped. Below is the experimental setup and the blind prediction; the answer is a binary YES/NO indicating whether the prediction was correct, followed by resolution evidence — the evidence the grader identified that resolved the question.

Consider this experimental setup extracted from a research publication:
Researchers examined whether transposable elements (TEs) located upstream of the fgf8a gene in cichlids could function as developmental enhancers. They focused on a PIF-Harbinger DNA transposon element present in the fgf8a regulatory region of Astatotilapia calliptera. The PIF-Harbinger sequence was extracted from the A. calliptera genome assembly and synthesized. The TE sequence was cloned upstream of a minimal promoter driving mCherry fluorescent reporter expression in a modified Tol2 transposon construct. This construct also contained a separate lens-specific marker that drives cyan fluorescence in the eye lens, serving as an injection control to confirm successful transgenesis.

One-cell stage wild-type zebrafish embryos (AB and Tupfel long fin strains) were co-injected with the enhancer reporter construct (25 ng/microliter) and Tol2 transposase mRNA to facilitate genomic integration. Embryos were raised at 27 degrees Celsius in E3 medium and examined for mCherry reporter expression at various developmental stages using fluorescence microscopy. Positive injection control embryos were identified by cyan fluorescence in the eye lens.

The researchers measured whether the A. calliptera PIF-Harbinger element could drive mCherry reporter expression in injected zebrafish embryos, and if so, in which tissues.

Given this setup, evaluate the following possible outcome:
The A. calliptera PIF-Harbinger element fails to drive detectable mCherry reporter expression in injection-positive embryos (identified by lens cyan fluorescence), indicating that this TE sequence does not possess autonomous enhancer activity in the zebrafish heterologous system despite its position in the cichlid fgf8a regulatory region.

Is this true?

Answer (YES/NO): NO